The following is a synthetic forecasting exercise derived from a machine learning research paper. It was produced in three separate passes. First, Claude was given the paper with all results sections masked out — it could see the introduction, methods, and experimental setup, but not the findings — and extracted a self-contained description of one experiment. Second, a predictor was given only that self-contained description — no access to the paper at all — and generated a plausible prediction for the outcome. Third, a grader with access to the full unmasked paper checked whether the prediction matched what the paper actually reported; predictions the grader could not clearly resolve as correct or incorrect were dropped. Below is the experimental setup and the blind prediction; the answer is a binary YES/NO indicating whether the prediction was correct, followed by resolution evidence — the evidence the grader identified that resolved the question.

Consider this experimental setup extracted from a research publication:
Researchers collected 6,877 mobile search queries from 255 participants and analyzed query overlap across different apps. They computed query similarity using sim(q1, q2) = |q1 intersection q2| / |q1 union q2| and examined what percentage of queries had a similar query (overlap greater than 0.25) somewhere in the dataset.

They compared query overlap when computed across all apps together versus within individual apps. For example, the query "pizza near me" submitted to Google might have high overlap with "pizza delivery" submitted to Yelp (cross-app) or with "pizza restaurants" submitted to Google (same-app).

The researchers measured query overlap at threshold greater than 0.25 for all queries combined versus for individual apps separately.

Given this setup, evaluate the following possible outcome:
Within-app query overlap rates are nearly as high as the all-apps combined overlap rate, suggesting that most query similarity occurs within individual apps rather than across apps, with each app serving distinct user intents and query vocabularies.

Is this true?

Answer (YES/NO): NO